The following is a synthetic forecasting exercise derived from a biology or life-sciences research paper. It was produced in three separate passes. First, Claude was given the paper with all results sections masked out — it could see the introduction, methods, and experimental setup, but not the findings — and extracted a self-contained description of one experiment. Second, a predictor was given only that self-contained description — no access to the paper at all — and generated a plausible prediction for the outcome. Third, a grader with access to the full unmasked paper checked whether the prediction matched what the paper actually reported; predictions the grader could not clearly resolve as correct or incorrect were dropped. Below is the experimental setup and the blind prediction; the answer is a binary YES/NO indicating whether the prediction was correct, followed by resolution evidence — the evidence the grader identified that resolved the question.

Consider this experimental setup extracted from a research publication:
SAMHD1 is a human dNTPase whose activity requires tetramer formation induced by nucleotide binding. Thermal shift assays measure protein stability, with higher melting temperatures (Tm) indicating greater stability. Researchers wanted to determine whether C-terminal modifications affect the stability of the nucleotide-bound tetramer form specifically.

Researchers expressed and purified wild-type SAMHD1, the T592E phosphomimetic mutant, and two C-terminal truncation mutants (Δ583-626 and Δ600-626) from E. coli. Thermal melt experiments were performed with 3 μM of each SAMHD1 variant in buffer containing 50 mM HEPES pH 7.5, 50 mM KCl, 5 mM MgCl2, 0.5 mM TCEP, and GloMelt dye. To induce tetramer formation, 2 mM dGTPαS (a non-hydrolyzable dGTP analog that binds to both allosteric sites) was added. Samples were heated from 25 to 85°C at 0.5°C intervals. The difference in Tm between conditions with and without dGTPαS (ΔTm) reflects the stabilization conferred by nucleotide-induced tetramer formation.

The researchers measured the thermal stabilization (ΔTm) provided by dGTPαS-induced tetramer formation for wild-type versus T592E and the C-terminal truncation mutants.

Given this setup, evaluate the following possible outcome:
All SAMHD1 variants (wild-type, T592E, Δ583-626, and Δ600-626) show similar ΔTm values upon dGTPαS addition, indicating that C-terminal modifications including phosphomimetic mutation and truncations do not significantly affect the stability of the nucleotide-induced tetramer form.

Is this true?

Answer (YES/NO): NO